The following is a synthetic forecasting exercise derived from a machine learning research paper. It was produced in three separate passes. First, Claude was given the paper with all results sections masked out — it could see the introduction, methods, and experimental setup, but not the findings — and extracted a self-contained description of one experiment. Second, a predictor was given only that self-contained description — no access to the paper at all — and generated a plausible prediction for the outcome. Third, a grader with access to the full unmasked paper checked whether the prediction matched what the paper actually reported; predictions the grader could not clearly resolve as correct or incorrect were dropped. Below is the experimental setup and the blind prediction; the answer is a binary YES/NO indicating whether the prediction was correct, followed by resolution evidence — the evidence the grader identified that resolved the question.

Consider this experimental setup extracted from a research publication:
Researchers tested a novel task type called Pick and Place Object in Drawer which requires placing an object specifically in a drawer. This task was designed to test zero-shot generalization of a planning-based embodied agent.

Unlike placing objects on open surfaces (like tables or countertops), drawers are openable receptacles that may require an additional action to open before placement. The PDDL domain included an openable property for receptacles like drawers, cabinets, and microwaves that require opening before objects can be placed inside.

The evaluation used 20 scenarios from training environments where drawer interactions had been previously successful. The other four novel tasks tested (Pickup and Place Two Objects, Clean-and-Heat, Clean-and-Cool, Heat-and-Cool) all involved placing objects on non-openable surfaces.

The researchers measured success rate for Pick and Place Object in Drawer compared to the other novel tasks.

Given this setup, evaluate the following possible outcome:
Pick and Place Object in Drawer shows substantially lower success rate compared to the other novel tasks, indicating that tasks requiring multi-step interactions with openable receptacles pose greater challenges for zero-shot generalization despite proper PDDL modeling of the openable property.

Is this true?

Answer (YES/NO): YES